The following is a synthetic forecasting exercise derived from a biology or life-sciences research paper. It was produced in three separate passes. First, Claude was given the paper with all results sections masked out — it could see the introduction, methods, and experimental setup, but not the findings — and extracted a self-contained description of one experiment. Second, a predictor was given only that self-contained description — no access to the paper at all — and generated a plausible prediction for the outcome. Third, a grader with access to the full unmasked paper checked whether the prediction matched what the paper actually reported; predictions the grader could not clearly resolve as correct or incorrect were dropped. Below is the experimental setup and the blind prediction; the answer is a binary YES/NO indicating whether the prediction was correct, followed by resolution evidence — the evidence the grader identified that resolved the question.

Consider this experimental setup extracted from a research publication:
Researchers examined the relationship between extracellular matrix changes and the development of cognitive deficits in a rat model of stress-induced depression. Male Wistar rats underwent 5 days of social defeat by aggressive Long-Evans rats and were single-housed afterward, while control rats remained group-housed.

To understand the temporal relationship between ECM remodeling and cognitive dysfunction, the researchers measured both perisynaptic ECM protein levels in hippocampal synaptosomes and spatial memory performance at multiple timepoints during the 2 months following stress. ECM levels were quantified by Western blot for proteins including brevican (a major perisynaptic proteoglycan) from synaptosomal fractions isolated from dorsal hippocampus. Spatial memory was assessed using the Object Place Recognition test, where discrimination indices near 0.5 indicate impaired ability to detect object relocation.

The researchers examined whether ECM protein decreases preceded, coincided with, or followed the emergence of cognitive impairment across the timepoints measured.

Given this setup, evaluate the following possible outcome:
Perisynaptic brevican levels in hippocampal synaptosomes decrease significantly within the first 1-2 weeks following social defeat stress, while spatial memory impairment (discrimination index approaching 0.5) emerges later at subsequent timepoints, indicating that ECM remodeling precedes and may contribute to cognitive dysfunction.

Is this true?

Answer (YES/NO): NO